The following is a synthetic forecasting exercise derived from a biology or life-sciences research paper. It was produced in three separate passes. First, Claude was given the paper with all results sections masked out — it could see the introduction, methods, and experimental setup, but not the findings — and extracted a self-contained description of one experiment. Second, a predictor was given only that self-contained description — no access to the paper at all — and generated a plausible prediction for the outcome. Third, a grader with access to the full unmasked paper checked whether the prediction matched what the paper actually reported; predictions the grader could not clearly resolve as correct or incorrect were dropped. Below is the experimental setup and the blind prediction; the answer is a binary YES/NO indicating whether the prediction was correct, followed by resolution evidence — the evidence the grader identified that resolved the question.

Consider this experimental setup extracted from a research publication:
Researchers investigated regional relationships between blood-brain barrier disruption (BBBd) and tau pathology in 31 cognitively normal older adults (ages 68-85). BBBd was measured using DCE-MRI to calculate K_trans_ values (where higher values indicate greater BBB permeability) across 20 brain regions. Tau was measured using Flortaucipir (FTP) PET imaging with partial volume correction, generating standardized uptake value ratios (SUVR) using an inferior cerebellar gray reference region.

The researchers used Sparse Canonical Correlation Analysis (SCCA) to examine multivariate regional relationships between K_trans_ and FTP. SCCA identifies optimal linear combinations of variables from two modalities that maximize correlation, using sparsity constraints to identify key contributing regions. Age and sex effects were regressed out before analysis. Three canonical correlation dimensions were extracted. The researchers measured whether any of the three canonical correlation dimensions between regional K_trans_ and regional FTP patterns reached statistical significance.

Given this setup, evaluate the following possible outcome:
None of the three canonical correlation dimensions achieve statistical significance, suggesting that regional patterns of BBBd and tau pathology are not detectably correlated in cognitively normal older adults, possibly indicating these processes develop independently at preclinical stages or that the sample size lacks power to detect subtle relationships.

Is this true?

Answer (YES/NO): NO